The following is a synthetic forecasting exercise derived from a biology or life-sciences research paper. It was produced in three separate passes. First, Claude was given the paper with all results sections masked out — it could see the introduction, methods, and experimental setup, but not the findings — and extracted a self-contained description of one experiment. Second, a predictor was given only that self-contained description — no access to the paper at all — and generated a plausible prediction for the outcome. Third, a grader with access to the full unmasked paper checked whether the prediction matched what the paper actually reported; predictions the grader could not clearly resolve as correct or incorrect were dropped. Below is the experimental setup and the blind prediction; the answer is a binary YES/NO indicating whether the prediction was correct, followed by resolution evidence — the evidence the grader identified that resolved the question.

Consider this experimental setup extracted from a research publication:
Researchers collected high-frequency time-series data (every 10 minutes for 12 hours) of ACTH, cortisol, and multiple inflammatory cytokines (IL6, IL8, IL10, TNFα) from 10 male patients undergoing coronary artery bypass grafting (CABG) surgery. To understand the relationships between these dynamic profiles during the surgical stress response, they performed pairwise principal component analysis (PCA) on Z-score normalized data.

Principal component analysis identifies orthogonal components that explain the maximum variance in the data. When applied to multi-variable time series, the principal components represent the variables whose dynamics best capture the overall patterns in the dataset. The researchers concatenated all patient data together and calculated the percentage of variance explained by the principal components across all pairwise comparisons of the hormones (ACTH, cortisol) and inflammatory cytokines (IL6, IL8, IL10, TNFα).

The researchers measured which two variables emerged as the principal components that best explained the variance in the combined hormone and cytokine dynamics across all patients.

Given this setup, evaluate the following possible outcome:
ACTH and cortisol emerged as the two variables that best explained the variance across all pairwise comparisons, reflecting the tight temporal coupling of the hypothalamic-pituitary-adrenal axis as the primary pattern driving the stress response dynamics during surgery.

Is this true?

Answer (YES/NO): NO